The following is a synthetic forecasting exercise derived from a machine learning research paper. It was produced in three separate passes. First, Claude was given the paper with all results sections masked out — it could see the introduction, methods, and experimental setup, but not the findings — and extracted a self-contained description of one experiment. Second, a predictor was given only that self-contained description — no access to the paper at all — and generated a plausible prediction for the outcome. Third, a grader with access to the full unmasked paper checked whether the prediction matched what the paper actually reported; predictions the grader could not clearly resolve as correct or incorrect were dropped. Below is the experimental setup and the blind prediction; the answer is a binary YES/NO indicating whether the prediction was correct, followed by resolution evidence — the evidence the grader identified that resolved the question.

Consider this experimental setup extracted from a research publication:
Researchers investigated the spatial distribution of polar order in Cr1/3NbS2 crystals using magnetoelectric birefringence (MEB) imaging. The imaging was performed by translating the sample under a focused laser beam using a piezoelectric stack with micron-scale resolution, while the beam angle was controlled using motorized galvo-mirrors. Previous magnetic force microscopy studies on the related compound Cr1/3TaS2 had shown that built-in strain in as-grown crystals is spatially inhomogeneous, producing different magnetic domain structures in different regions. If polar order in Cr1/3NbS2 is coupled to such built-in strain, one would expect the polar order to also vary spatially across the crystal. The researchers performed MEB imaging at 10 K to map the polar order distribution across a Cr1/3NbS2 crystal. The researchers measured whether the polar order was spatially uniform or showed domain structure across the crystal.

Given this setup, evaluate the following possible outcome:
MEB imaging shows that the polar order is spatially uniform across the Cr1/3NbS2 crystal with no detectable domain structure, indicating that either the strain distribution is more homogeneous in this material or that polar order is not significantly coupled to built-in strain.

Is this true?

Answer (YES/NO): NO